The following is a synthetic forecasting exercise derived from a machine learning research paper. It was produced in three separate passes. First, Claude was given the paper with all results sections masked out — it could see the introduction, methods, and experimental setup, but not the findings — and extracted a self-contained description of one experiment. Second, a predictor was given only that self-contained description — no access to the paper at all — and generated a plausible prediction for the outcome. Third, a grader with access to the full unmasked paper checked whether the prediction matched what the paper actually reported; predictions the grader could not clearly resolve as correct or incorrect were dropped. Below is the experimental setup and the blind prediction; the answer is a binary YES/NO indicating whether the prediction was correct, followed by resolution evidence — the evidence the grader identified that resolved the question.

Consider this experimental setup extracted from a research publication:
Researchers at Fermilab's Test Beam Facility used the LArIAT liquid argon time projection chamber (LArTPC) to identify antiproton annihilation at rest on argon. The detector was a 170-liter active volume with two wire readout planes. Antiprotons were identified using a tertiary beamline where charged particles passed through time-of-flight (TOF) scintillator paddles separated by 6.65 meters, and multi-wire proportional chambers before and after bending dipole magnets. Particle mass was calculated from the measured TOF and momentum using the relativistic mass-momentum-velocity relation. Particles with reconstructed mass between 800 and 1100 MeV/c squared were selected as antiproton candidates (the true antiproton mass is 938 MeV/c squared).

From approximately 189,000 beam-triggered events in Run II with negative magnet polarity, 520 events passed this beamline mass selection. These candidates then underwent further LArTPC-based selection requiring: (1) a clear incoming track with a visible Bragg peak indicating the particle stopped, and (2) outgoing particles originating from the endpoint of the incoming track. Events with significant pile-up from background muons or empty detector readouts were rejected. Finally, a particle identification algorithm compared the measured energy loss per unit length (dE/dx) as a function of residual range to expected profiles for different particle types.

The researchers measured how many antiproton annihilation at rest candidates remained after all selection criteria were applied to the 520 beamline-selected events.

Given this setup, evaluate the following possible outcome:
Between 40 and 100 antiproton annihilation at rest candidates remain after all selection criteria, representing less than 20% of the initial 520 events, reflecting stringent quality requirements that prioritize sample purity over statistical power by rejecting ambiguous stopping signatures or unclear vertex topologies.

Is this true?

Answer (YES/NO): NO